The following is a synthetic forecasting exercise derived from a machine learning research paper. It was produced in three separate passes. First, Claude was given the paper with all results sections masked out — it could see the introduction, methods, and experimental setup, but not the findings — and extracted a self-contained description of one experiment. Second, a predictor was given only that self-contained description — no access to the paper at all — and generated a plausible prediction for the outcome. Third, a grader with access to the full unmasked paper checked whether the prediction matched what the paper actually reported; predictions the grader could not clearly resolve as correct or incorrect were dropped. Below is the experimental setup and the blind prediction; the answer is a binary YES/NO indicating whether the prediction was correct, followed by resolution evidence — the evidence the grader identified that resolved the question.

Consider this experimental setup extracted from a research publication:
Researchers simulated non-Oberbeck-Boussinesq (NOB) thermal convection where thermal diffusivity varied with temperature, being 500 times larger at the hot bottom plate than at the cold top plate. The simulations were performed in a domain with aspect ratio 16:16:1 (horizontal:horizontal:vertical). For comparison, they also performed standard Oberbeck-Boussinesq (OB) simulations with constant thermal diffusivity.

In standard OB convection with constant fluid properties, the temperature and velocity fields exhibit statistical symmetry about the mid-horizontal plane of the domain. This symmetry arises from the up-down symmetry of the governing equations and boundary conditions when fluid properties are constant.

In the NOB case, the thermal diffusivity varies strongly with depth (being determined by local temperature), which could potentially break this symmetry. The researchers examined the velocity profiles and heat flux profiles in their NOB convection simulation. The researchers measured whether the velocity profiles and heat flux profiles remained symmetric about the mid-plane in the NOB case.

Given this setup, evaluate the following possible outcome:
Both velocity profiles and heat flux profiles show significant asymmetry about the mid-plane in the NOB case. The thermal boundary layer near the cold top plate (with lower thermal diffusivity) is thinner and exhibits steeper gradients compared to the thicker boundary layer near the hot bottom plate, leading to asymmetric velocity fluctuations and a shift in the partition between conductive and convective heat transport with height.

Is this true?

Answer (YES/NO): NO